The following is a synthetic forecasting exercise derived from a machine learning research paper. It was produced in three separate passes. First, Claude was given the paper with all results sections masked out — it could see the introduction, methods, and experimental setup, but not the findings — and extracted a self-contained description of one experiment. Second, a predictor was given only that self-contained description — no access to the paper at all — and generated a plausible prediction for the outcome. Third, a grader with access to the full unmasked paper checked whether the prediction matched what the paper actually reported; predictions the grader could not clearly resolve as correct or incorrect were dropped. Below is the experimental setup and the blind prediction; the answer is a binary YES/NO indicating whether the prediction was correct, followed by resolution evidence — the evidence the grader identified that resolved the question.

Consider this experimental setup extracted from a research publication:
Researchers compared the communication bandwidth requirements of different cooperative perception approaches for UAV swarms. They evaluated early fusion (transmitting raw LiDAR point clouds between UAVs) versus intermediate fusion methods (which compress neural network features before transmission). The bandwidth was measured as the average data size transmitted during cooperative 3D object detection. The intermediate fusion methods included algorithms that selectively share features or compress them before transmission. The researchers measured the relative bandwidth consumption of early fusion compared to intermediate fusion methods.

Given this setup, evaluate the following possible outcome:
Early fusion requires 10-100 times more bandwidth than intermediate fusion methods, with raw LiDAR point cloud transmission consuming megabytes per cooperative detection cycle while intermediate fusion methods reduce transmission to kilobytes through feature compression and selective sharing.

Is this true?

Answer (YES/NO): NO